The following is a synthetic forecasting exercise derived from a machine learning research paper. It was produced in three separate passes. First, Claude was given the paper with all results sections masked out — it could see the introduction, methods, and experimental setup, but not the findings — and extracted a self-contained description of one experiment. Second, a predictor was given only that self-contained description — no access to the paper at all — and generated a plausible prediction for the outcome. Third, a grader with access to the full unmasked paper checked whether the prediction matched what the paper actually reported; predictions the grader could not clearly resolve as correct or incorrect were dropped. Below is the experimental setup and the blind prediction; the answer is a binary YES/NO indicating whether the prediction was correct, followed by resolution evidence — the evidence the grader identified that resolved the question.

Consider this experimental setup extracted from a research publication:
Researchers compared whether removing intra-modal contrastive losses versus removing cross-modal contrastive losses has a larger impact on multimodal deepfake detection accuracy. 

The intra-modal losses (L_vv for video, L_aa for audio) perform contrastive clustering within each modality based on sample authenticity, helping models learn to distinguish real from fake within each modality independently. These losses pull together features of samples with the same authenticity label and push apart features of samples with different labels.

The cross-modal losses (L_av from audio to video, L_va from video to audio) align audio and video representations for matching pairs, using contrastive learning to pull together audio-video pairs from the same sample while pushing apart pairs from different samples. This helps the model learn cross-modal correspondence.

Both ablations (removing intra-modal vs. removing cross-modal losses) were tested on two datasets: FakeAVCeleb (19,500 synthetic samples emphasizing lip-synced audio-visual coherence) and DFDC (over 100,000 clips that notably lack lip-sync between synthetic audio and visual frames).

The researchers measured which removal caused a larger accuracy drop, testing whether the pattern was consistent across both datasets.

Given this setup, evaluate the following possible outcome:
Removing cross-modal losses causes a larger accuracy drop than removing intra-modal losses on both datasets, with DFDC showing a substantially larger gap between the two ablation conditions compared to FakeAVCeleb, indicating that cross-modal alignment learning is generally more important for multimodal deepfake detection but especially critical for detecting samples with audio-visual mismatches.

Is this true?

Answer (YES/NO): NO